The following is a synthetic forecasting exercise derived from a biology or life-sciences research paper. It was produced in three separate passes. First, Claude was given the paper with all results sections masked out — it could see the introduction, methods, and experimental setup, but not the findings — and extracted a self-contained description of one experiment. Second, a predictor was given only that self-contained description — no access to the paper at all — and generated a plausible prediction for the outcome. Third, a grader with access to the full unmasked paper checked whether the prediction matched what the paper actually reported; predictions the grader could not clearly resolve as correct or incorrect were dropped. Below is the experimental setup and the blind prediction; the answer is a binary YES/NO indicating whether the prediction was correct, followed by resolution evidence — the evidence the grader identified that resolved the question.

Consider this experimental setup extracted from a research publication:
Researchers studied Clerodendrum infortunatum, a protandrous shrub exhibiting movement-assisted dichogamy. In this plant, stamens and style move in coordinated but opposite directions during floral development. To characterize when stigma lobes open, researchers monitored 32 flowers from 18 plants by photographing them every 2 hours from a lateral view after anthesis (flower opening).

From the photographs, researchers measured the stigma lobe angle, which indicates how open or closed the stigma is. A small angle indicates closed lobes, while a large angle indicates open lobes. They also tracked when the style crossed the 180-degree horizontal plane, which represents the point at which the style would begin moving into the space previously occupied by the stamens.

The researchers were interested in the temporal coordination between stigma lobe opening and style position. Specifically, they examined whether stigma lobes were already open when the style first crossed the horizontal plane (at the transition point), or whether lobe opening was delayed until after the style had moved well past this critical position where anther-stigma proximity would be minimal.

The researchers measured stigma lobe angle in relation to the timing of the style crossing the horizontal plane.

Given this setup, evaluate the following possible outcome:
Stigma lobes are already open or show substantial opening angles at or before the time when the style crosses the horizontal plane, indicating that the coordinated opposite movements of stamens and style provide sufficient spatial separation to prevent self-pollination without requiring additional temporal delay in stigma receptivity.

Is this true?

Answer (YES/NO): NO